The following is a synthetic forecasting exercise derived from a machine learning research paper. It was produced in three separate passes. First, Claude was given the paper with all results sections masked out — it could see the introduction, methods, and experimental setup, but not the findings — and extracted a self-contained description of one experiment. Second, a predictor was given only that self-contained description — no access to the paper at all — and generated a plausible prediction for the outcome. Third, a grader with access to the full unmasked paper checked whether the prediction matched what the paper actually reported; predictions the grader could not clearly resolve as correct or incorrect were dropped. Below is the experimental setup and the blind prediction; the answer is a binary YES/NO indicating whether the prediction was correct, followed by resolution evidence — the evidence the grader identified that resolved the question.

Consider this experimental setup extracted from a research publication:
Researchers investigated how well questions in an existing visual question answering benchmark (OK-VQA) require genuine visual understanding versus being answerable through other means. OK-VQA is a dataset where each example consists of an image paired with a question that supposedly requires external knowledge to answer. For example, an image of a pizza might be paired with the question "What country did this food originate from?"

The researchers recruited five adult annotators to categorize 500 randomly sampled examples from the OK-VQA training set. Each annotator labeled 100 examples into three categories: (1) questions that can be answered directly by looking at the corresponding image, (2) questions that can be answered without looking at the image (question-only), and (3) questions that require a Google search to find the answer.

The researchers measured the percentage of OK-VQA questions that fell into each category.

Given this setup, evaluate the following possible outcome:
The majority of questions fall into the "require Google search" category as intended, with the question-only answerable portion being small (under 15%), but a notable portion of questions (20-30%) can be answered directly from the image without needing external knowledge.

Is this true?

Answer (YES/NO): NO